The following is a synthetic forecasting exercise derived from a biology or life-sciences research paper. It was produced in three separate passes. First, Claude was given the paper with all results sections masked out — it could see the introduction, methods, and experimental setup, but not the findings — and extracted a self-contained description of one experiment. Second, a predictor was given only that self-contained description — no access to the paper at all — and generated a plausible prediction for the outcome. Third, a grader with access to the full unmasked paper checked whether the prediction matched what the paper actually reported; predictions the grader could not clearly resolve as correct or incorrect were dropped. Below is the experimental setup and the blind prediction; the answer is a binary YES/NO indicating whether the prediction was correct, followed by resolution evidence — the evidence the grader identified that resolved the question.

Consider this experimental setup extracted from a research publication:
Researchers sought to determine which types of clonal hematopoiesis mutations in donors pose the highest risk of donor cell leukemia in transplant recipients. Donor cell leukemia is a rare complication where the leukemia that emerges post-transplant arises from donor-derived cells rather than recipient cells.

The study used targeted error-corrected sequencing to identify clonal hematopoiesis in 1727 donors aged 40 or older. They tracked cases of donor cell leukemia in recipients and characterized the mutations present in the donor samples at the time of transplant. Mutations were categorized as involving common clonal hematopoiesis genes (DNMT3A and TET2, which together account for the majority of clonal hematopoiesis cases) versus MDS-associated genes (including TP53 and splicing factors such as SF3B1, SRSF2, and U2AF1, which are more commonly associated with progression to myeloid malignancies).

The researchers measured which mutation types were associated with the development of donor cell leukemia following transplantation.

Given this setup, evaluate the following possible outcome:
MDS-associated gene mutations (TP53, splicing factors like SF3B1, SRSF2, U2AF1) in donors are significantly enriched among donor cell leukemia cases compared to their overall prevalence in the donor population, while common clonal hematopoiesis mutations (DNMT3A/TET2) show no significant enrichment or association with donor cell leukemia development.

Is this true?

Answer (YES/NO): YES